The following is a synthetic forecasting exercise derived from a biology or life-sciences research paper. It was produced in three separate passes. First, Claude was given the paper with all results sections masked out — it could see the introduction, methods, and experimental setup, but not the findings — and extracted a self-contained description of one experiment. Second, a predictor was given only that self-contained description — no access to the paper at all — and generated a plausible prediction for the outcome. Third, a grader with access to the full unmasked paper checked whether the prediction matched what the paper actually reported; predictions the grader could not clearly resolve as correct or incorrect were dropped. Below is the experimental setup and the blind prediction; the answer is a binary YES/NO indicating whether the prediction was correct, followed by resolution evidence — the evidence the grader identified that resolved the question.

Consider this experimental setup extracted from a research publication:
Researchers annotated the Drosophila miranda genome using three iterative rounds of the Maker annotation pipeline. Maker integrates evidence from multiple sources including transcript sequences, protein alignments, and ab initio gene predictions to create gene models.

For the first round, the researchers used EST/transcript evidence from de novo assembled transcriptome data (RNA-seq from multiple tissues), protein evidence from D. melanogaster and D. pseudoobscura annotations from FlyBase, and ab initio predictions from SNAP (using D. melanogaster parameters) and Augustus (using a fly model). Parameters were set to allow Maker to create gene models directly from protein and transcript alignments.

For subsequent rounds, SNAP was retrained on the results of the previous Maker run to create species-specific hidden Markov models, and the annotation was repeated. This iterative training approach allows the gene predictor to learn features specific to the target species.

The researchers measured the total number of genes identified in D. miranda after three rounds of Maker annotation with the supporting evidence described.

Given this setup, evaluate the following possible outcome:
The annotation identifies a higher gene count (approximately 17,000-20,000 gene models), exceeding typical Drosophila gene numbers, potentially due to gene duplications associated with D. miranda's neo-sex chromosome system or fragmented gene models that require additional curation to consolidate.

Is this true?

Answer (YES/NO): YES